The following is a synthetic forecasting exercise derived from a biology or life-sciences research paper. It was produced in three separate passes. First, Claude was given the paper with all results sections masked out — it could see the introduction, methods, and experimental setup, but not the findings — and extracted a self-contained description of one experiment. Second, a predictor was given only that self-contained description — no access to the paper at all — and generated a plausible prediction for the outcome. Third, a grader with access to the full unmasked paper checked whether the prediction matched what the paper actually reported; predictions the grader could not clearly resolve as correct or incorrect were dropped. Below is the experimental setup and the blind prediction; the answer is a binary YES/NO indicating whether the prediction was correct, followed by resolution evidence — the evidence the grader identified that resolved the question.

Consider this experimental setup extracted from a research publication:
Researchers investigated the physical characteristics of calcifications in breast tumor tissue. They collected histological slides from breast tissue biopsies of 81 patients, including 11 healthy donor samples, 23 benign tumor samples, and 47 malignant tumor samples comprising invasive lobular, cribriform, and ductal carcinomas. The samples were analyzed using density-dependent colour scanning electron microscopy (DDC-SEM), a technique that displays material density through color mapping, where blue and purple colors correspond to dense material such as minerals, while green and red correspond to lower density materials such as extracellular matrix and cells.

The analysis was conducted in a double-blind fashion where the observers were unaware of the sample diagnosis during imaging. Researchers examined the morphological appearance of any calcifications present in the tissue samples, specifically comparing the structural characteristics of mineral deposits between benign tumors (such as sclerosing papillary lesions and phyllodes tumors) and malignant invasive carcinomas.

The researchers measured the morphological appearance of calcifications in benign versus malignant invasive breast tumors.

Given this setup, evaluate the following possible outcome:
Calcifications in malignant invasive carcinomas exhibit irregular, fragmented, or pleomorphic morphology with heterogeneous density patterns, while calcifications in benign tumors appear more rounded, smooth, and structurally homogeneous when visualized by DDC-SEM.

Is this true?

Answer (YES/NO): NO